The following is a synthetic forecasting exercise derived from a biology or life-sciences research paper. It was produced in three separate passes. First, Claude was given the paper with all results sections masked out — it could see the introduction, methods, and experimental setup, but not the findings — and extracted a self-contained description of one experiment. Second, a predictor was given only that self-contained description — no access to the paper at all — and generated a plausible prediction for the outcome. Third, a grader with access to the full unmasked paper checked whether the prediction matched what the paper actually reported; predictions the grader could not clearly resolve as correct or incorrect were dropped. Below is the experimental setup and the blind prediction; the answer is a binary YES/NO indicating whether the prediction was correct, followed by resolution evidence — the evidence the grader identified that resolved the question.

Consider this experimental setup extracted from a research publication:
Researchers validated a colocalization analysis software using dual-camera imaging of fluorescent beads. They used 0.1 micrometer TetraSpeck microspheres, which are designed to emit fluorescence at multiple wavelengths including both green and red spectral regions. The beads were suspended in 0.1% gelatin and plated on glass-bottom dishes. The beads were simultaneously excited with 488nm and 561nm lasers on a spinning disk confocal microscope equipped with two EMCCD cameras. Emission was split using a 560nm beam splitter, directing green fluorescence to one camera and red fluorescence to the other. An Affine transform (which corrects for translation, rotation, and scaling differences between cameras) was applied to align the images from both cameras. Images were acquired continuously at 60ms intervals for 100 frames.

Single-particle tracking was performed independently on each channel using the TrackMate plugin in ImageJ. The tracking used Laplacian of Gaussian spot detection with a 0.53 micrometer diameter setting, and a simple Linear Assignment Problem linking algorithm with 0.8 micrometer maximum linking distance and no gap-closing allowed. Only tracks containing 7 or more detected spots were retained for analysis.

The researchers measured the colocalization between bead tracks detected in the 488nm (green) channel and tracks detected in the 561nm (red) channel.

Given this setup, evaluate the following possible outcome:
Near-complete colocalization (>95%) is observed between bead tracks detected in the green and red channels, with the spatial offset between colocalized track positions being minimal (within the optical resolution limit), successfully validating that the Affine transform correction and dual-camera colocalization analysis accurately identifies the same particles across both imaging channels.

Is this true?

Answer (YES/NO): NO